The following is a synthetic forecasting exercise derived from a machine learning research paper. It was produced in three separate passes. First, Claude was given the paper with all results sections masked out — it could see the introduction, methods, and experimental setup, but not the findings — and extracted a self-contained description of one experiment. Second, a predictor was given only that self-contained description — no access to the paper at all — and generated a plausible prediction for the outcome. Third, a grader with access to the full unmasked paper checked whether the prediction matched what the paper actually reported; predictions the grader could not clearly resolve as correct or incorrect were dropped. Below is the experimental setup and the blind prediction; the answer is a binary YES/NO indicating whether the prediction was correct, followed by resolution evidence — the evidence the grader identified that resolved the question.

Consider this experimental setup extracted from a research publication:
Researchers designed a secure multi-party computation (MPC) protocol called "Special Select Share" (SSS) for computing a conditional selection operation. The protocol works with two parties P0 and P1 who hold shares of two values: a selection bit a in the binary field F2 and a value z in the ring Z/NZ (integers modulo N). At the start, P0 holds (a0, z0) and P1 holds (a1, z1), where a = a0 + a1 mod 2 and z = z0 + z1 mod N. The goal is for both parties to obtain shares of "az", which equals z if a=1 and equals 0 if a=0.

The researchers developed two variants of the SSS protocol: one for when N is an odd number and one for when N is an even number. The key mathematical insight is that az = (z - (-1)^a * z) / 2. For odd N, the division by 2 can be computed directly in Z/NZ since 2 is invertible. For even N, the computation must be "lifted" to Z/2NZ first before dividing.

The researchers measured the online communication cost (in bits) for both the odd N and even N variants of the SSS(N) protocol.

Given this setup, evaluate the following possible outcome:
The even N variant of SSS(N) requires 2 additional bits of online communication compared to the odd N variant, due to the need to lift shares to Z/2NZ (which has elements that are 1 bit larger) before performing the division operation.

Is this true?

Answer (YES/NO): YES